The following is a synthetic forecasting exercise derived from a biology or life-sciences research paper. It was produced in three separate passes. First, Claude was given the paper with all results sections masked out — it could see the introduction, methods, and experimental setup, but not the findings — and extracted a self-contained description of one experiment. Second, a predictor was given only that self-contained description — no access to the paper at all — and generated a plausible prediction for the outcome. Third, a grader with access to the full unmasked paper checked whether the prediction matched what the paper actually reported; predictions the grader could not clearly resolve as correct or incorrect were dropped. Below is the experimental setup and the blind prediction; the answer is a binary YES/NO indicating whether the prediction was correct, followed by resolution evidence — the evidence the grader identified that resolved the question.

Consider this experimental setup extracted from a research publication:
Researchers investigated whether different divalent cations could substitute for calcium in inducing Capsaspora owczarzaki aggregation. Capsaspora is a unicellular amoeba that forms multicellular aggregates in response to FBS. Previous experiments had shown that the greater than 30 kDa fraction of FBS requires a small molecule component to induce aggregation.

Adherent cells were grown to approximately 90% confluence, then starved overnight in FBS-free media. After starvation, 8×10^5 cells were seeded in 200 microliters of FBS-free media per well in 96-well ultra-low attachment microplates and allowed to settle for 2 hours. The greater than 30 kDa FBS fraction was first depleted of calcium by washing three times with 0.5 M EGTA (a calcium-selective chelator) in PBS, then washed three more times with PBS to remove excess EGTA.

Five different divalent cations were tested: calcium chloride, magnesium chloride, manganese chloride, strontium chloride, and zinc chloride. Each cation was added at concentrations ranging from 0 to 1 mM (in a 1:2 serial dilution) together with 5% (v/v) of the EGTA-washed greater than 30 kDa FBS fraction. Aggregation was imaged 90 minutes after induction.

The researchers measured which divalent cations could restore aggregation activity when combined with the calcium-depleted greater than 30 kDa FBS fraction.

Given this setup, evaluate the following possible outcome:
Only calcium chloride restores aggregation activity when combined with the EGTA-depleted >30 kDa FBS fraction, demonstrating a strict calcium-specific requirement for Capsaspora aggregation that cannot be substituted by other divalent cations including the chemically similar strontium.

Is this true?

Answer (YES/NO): NO